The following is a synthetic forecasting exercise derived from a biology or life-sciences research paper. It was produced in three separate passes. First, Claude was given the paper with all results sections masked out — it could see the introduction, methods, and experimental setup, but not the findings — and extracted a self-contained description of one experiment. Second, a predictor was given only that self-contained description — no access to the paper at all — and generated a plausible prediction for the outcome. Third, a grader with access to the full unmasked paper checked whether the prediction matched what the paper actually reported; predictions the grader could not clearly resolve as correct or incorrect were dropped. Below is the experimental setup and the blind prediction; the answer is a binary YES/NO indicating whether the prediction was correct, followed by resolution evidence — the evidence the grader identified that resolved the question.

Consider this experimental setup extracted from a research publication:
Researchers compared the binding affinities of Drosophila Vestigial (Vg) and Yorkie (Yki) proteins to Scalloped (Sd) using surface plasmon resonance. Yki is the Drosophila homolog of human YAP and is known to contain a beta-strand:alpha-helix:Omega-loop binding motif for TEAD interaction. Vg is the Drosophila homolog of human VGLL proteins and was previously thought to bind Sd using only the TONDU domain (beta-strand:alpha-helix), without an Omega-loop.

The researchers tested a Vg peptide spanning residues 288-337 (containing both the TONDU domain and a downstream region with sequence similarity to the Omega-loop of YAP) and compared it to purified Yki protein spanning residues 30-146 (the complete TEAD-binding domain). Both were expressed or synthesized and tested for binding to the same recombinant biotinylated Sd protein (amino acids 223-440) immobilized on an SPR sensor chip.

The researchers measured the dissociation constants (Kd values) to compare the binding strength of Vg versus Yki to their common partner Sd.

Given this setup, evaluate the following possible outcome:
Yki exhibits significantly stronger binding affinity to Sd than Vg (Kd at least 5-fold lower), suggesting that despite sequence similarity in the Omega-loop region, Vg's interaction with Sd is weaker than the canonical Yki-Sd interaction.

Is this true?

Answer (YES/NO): NO